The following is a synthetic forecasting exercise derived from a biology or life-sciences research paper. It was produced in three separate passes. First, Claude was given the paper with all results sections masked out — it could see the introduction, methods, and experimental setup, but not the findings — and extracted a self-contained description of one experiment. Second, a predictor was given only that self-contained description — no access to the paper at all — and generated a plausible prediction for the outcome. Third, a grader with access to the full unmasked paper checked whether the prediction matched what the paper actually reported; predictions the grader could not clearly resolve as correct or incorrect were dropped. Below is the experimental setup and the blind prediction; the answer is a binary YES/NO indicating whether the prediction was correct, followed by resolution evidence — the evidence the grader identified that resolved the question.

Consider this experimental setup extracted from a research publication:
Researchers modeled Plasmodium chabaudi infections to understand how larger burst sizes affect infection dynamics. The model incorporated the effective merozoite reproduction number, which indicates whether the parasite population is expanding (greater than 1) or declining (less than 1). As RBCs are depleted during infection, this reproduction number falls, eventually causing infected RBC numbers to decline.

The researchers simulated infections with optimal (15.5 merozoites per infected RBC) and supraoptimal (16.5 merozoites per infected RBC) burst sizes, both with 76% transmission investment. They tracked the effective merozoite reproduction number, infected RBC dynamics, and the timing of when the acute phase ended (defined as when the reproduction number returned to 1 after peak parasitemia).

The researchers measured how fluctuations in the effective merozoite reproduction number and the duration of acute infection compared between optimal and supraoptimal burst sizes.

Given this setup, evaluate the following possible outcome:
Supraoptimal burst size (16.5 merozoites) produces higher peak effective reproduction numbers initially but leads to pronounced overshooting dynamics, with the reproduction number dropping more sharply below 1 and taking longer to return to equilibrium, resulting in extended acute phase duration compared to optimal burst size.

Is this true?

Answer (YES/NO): NO